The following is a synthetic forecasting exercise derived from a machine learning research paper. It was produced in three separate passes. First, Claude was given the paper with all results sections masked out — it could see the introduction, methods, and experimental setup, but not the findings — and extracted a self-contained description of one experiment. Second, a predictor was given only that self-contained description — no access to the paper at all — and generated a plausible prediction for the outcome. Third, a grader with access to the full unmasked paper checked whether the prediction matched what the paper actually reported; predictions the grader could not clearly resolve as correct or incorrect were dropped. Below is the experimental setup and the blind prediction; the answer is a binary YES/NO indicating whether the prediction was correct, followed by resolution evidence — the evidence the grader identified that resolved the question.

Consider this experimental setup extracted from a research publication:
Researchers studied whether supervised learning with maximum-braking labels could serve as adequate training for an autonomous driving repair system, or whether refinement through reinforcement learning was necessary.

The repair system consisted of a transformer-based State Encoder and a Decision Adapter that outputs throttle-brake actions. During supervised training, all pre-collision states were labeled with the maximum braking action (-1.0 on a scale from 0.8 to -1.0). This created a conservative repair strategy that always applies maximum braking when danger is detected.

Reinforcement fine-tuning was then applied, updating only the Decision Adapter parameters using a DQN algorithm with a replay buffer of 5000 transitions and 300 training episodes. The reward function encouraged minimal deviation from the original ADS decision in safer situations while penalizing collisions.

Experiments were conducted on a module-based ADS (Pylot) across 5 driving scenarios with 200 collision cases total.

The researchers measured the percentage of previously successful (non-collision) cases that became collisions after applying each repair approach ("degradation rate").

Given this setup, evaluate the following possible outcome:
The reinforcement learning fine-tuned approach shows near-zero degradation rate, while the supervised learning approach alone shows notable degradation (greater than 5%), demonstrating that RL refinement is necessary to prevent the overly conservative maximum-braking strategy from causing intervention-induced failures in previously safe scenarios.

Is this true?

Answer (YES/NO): NO